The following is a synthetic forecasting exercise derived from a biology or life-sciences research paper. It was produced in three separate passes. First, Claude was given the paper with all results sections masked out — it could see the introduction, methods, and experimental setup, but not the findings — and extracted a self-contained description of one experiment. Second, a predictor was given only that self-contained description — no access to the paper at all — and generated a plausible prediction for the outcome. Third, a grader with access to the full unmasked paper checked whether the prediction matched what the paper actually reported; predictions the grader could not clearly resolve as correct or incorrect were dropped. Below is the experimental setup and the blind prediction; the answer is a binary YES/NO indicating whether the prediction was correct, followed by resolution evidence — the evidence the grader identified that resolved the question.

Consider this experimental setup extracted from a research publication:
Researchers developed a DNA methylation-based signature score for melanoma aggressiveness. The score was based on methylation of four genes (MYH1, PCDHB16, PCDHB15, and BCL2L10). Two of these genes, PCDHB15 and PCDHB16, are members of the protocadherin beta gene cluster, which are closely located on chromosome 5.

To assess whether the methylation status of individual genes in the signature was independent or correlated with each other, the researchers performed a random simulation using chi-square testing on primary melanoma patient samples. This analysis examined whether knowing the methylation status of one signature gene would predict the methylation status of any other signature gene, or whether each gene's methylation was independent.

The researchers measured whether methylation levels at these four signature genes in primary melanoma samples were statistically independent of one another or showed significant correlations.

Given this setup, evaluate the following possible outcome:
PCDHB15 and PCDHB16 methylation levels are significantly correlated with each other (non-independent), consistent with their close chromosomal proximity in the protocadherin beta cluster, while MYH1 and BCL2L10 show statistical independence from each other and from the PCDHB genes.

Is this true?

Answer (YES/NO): NO